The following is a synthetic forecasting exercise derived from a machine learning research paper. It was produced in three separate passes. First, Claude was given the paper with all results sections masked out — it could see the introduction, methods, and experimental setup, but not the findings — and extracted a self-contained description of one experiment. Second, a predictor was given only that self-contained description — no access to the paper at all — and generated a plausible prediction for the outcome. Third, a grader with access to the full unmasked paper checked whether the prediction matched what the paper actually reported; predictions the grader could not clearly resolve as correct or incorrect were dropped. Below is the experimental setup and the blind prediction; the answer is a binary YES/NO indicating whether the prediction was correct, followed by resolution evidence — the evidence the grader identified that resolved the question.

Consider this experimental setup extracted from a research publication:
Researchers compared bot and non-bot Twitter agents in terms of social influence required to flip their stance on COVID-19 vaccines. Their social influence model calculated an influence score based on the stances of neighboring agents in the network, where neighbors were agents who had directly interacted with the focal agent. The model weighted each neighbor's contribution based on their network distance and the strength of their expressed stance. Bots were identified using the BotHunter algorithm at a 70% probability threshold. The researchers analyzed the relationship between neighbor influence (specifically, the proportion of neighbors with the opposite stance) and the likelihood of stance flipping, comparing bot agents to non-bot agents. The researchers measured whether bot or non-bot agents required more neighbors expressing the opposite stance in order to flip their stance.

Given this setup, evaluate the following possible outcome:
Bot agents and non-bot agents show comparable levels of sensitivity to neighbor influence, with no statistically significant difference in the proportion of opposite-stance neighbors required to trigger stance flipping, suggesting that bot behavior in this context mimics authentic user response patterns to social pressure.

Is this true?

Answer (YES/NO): NO